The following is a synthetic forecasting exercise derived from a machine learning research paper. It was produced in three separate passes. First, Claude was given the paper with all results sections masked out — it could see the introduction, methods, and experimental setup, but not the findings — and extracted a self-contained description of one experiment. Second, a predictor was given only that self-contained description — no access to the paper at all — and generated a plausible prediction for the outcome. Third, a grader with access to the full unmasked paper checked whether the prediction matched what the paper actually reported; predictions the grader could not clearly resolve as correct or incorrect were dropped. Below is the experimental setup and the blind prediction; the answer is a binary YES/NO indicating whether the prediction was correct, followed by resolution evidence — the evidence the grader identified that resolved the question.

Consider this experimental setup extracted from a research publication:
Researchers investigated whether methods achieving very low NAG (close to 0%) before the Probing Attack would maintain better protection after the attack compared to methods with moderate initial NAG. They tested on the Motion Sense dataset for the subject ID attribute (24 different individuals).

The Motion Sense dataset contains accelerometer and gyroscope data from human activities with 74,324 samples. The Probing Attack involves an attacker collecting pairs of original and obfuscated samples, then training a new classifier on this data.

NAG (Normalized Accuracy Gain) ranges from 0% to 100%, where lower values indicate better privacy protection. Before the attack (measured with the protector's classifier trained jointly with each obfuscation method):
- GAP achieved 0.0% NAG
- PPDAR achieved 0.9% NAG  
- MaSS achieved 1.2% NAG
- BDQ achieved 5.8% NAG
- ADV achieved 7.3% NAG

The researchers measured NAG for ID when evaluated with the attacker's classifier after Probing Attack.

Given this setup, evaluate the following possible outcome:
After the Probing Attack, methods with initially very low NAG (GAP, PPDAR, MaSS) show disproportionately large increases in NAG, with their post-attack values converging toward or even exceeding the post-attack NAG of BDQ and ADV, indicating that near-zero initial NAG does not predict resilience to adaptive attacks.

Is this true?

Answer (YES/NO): YES